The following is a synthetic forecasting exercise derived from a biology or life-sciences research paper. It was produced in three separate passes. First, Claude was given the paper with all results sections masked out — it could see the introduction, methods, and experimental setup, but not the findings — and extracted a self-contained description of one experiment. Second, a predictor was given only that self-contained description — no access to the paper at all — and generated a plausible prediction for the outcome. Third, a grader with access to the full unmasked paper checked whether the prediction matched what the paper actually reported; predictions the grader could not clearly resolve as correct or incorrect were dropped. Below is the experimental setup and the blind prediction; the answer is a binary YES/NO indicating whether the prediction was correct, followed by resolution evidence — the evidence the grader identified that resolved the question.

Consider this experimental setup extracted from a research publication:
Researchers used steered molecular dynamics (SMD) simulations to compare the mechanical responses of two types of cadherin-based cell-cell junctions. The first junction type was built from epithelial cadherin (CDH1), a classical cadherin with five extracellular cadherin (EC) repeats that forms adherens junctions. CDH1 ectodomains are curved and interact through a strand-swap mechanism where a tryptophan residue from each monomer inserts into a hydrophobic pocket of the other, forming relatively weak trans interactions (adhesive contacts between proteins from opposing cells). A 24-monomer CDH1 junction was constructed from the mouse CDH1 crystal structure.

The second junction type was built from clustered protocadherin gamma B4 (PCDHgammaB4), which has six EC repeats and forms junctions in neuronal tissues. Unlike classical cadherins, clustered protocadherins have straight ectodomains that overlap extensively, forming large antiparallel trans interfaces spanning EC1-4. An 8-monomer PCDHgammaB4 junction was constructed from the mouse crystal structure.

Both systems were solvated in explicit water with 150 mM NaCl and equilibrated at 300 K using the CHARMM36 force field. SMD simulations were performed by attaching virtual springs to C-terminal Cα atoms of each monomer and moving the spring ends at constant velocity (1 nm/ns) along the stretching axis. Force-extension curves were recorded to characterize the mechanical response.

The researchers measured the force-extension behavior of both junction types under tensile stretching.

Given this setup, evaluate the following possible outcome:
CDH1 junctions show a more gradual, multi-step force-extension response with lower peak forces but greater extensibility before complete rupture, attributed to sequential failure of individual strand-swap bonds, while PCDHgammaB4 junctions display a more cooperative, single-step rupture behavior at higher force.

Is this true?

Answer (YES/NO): NO